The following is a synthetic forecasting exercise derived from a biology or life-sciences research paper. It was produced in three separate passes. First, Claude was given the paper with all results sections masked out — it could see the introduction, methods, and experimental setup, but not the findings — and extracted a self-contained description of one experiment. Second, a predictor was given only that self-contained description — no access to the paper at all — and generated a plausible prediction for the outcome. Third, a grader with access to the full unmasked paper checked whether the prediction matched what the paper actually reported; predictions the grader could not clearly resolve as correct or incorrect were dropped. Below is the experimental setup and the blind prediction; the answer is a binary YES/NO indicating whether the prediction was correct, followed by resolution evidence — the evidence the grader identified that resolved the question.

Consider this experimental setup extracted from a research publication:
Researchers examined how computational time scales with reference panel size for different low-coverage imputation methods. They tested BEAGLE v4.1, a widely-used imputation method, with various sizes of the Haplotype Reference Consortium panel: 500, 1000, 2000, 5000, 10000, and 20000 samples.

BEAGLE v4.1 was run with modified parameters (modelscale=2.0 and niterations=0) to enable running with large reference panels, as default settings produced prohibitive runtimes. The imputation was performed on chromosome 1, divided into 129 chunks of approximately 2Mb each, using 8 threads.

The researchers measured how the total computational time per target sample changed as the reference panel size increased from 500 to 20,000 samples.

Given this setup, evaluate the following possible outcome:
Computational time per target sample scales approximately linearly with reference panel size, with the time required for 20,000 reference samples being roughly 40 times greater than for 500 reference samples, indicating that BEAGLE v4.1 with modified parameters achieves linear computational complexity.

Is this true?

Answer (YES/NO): NO